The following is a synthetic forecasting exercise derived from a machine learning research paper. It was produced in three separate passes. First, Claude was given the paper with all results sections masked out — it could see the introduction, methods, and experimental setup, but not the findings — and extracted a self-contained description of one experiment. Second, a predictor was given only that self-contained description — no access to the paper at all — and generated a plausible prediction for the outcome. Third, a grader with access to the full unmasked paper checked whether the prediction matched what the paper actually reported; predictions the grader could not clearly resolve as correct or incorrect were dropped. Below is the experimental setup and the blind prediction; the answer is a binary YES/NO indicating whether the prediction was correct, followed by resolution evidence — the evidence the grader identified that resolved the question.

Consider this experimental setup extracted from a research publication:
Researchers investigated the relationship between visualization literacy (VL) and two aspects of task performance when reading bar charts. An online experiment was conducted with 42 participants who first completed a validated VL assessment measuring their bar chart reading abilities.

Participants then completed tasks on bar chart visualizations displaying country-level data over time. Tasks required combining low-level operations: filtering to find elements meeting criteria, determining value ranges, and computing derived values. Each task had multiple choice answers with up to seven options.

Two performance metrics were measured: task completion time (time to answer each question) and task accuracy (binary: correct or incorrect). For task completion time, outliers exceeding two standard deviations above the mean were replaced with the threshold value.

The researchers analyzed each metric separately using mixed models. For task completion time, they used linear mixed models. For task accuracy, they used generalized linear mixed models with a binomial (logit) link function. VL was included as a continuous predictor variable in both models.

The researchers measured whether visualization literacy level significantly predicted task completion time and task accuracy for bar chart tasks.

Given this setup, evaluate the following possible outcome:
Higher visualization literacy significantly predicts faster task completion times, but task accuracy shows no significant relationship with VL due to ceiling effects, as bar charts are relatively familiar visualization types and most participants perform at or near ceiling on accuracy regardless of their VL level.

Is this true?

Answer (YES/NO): YES